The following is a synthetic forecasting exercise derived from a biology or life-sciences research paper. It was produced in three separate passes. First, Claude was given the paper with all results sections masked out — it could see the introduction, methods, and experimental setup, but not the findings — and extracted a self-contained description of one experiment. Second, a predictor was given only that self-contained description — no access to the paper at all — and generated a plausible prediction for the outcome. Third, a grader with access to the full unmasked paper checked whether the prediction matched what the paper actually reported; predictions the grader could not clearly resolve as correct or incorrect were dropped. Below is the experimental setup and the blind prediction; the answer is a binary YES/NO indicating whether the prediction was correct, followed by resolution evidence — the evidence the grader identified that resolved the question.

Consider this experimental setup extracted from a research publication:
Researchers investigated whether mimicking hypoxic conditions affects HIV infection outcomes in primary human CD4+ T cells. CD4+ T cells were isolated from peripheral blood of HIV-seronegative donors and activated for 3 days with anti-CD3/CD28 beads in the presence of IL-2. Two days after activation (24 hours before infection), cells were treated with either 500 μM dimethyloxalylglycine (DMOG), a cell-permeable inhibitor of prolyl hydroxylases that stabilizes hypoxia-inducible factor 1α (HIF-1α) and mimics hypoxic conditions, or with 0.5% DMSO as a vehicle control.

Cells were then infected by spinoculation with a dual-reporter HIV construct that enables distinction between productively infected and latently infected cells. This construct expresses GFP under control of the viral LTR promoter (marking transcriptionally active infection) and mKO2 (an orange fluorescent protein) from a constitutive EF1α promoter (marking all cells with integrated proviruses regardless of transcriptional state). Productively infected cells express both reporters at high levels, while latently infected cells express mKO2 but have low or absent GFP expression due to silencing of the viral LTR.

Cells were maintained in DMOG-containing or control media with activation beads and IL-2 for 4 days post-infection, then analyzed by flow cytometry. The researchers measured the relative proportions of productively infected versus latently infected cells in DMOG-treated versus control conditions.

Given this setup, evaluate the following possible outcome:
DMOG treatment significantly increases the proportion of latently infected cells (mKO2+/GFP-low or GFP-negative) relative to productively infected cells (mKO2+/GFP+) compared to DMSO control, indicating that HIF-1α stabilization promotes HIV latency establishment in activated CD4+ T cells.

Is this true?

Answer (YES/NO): YES